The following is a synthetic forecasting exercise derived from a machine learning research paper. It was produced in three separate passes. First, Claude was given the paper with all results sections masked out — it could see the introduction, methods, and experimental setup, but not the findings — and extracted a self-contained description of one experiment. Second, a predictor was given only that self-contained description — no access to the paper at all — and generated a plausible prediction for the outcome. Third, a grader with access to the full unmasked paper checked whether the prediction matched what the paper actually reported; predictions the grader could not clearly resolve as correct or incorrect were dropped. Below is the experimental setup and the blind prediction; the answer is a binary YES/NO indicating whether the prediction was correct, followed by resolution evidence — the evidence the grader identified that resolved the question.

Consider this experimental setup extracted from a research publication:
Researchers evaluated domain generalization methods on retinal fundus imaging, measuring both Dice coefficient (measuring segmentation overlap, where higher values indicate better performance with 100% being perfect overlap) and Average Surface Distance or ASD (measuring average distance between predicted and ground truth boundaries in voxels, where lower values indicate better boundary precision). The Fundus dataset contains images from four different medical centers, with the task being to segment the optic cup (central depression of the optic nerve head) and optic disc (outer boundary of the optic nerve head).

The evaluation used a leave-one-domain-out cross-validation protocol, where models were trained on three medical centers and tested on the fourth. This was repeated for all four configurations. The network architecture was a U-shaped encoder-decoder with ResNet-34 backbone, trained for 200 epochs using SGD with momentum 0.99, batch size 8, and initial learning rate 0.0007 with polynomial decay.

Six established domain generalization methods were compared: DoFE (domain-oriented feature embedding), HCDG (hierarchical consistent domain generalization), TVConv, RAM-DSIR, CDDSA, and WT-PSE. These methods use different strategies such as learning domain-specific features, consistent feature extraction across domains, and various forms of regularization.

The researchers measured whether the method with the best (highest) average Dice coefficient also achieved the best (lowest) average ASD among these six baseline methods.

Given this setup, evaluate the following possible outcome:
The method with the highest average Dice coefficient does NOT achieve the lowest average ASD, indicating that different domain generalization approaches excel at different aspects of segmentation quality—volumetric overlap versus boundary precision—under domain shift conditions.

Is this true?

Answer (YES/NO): NO